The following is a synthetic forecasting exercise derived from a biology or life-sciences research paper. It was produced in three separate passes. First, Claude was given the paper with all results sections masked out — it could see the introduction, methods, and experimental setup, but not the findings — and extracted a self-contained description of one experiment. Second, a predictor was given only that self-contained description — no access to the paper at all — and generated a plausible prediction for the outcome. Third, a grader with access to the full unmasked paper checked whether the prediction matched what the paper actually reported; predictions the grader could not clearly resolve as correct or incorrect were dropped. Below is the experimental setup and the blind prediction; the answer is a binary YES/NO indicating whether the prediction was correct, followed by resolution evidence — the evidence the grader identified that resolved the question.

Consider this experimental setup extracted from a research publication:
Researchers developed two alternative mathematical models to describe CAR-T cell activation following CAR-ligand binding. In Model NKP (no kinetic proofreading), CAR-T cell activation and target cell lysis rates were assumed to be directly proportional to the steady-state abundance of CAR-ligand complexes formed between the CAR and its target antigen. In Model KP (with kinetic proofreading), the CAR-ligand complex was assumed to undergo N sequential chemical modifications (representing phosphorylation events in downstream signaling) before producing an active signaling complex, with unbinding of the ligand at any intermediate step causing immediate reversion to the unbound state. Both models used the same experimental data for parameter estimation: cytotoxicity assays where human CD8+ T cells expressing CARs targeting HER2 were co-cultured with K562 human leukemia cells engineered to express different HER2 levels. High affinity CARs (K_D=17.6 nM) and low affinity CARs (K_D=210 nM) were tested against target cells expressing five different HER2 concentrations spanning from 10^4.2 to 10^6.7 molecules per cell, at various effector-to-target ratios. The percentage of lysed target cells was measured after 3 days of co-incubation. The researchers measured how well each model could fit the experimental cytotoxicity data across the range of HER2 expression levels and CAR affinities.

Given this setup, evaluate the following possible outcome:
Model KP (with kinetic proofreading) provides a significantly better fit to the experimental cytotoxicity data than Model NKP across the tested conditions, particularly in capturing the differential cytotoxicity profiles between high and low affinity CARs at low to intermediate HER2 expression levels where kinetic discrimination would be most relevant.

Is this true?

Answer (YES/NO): YES